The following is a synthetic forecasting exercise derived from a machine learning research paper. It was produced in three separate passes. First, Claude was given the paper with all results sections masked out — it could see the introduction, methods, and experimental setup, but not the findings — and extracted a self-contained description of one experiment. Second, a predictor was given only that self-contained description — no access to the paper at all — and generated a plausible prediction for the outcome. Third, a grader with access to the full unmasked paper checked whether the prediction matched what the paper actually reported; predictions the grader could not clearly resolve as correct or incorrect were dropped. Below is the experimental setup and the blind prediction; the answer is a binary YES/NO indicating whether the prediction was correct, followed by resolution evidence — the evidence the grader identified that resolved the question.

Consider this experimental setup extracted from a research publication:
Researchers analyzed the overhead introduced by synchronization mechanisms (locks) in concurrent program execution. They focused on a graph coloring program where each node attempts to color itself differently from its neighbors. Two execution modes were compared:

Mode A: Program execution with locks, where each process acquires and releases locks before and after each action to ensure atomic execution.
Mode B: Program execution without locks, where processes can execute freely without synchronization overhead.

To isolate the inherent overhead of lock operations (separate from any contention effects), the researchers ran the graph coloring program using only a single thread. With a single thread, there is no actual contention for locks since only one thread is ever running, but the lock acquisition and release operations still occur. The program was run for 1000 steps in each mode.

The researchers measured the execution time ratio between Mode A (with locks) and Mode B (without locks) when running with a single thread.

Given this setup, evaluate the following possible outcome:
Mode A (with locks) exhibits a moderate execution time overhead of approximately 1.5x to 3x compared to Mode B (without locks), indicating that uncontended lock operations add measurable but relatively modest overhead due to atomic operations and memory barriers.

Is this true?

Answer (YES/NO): YES